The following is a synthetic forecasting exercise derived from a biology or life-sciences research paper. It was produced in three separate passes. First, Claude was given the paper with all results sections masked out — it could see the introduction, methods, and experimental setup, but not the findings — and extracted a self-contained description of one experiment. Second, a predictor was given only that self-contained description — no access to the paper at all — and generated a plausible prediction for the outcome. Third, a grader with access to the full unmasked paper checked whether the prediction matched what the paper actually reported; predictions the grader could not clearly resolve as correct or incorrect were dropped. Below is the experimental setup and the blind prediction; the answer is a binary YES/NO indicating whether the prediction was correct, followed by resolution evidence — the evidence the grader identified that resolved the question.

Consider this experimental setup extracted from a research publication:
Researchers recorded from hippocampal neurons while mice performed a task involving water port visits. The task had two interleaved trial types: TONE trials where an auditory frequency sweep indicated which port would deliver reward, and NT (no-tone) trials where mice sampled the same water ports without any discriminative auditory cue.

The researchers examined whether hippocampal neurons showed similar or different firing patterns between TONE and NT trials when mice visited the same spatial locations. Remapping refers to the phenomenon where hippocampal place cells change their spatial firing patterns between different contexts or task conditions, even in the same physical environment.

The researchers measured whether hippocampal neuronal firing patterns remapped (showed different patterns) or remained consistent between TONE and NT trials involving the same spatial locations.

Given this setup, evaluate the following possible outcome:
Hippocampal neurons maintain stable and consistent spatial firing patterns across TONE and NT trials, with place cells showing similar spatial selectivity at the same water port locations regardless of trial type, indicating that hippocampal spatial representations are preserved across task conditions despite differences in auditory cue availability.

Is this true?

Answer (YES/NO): NO